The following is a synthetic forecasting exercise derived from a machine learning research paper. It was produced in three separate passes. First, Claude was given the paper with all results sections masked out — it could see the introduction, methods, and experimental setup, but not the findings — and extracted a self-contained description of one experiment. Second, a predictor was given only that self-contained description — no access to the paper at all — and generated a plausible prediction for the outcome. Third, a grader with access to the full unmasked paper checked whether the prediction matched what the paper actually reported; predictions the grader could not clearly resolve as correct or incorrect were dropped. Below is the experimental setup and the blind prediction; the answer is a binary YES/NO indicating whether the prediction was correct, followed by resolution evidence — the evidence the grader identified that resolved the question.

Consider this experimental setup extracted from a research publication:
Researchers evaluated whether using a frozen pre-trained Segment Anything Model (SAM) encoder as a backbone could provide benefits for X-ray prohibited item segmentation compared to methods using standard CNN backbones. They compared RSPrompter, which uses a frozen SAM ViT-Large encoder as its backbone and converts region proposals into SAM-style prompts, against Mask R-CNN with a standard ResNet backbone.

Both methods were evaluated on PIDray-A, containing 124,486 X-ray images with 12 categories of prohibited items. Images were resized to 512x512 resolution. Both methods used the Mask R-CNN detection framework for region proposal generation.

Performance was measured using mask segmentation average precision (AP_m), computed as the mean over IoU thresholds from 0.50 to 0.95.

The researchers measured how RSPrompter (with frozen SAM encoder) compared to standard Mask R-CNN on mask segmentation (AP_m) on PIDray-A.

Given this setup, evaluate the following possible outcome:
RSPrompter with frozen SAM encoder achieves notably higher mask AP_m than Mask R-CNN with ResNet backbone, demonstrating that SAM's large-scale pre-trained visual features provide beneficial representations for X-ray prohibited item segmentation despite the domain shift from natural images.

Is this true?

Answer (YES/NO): YES